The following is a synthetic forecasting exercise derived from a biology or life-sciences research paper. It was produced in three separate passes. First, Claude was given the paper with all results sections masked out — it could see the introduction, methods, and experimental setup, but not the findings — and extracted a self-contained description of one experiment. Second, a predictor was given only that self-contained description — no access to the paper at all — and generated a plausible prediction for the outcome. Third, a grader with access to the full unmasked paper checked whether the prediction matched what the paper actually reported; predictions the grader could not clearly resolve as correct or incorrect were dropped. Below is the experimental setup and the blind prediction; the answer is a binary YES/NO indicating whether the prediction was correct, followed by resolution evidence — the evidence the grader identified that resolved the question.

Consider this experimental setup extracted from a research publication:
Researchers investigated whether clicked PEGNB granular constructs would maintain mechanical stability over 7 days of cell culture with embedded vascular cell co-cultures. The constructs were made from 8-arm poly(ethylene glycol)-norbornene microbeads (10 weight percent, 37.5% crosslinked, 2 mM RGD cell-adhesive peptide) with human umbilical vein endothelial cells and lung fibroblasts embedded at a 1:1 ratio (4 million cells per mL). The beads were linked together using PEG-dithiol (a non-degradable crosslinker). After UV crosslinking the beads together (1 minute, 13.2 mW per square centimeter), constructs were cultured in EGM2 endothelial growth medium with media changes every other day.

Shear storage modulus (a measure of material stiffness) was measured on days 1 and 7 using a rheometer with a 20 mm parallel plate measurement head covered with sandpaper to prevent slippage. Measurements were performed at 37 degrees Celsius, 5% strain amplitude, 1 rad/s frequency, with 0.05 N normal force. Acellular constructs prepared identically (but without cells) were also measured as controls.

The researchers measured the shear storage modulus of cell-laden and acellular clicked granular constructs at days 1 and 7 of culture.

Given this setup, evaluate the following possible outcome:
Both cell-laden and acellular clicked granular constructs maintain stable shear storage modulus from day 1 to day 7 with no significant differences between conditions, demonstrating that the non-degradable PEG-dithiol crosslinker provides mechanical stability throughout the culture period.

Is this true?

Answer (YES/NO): YES